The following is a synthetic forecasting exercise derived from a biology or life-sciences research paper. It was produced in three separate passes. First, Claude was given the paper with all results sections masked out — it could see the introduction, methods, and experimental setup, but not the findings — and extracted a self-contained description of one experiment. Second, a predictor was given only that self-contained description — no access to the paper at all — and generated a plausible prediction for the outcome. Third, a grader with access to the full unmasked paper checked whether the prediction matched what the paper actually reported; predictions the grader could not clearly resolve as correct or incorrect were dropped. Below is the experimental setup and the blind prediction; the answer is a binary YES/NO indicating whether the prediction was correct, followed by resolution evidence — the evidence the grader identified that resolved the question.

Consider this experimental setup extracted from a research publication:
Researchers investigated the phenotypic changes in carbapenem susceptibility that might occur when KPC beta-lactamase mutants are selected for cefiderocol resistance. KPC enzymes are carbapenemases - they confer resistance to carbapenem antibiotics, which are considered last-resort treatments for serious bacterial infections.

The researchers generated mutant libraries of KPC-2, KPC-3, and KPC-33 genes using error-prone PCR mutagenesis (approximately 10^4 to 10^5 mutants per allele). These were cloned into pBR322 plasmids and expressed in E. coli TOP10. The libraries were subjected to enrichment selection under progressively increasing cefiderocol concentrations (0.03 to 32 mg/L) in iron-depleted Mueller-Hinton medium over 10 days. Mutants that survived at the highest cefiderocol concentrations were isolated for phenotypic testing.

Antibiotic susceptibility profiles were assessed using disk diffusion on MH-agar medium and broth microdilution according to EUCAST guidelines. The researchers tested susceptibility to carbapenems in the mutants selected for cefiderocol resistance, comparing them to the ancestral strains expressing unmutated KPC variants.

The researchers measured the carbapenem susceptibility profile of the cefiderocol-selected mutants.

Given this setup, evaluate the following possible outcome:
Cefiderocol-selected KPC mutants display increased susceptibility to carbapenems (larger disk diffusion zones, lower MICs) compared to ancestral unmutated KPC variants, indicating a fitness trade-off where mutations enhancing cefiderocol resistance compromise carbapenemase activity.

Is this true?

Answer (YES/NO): YES